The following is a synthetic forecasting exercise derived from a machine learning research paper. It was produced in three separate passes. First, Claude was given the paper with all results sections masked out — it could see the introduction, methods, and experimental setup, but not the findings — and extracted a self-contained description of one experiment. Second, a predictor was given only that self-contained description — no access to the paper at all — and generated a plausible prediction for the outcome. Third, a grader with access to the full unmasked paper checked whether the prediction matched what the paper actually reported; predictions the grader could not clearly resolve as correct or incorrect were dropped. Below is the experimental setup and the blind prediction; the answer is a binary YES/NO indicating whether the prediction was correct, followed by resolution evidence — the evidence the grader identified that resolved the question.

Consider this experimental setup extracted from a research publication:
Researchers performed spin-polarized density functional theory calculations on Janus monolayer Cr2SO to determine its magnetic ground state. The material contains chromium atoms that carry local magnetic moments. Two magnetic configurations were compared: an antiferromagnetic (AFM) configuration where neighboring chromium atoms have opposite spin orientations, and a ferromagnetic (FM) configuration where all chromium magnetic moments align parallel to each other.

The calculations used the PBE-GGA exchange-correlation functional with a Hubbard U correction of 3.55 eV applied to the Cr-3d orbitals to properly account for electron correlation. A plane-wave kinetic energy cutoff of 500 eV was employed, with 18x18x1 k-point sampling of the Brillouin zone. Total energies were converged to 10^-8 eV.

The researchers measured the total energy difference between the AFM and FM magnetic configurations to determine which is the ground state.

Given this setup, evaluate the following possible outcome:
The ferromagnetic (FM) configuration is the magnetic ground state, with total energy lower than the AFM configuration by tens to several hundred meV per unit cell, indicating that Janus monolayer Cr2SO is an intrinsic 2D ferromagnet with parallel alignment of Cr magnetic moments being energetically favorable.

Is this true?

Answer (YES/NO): NO